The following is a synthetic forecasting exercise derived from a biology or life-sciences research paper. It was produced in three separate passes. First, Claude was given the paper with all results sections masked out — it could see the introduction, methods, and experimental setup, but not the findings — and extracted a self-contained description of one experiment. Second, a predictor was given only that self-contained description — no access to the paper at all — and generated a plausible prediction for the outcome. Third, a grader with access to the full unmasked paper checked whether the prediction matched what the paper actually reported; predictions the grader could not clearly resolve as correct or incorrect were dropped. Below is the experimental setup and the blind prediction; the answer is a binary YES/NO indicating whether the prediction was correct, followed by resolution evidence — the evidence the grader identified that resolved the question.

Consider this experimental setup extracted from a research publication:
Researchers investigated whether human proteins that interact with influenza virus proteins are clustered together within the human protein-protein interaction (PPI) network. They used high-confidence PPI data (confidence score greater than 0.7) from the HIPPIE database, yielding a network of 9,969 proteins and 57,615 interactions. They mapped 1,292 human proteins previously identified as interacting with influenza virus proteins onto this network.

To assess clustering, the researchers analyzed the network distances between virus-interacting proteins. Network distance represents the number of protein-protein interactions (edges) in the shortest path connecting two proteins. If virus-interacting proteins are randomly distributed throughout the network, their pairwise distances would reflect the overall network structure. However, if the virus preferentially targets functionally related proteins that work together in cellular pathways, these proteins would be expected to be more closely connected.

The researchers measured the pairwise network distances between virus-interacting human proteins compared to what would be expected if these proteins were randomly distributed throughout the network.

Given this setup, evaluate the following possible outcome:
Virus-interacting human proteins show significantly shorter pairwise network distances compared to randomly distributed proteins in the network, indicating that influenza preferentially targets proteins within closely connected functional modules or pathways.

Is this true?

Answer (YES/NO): YES